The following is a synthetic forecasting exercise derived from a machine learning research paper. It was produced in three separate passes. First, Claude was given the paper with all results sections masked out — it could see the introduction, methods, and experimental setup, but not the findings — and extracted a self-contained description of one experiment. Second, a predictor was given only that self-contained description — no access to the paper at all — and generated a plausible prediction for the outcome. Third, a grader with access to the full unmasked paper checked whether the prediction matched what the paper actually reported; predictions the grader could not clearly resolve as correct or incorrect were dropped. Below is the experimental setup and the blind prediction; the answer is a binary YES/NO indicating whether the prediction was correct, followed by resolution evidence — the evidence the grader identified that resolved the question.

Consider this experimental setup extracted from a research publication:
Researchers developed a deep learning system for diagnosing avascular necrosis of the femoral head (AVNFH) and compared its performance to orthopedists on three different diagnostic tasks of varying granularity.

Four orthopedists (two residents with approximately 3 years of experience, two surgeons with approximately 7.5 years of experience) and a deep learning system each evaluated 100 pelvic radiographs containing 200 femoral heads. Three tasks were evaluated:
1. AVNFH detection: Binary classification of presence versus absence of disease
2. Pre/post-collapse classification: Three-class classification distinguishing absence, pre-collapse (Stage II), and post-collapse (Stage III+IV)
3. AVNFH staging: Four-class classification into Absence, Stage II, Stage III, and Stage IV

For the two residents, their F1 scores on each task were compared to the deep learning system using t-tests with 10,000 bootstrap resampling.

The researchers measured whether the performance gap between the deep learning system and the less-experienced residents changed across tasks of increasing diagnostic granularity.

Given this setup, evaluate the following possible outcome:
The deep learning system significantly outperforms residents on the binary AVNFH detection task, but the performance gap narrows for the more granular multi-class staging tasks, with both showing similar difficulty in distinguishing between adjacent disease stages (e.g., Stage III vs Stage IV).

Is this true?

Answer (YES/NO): NO